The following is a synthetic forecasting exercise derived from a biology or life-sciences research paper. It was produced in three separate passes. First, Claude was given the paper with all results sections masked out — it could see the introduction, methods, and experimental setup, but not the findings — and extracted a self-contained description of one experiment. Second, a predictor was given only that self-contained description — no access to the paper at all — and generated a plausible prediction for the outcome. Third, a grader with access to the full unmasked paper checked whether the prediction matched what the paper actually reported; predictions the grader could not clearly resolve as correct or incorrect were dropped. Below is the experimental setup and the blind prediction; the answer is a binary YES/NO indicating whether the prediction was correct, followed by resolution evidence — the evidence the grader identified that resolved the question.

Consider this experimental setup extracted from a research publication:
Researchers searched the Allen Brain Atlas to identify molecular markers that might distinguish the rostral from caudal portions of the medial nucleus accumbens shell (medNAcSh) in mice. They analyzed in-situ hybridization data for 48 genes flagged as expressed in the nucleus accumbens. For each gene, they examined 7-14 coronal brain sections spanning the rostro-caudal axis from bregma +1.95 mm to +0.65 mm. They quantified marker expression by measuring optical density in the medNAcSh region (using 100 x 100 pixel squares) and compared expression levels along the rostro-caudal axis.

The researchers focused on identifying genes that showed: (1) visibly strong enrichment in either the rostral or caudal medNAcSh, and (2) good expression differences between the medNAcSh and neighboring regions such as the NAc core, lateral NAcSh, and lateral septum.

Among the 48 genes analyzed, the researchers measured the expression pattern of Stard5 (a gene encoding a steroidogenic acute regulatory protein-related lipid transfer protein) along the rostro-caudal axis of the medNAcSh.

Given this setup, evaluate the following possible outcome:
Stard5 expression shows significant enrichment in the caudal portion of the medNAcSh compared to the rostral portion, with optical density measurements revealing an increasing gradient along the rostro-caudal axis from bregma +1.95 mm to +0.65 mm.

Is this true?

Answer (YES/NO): NO